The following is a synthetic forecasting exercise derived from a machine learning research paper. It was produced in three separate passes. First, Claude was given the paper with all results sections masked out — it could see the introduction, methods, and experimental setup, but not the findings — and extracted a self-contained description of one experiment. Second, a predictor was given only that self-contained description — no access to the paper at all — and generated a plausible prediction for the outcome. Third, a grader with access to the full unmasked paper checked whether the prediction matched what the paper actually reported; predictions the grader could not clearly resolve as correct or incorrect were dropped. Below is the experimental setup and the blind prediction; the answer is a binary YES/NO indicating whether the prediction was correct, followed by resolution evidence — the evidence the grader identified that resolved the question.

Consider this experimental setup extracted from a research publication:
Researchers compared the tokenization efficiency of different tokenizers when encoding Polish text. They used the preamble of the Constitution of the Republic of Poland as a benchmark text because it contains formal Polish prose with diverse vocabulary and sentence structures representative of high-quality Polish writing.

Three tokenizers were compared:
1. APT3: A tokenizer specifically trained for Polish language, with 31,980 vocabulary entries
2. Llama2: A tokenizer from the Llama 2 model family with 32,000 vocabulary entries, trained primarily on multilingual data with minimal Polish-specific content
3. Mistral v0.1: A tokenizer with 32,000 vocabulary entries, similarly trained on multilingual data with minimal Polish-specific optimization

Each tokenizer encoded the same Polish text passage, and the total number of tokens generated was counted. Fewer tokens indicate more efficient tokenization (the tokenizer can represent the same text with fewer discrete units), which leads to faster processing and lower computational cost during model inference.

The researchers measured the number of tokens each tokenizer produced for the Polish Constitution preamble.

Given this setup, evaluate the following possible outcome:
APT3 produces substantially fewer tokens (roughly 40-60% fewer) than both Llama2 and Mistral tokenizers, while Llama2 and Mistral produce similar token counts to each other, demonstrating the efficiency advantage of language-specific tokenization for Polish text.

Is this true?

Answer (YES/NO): NO